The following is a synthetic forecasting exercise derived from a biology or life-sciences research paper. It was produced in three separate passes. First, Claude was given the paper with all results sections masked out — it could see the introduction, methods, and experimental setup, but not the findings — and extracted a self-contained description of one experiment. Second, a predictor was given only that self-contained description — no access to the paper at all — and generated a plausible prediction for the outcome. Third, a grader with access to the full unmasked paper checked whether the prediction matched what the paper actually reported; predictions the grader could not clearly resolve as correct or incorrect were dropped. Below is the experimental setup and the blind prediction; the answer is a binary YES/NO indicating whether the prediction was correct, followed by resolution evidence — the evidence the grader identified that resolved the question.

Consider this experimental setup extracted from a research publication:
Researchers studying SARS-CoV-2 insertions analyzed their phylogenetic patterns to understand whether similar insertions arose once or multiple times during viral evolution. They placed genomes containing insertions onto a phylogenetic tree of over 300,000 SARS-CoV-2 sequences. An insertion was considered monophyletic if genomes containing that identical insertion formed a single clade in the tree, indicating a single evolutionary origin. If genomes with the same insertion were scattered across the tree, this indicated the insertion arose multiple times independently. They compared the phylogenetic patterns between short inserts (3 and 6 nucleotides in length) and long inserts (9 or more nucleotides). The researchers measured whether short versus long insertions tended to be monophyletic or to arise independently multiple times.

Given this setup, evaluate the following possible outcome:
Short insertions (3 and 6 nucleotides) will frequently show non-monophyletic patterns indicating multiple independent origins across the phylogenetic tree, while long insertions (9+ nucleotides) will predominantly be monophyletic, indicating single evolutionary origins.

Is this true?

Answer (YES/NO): YES